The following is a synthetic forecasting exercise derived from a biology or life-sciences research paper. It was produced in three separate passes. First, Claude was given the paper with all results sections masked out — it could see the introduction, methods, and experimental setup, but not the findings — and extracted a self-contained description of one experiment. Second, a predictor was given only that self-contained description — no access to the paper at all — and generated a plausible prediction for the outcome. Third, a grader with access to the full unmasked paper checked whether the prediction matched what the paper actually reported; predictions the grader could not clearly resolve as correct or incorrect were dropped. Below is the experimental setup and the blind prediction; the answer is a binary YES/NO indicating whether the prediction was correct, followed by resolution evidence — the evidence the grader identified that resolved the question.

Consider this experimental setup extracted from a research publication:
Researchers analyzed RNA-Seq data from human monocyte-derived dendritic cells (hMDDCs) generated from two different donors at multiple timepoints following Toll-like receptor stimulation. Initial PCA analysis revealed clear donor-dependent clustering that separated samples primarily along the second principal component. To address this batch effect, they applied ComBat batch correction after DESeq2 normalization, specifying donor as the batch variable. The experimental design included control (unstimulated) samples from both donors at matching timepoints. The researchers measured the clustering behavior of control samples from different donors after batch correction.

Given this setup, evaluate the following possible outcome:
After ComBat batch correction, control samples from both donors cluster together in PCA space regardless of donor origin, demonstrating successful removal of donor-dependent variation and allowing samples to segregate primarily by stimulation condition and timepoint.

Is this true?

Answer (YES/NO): YES